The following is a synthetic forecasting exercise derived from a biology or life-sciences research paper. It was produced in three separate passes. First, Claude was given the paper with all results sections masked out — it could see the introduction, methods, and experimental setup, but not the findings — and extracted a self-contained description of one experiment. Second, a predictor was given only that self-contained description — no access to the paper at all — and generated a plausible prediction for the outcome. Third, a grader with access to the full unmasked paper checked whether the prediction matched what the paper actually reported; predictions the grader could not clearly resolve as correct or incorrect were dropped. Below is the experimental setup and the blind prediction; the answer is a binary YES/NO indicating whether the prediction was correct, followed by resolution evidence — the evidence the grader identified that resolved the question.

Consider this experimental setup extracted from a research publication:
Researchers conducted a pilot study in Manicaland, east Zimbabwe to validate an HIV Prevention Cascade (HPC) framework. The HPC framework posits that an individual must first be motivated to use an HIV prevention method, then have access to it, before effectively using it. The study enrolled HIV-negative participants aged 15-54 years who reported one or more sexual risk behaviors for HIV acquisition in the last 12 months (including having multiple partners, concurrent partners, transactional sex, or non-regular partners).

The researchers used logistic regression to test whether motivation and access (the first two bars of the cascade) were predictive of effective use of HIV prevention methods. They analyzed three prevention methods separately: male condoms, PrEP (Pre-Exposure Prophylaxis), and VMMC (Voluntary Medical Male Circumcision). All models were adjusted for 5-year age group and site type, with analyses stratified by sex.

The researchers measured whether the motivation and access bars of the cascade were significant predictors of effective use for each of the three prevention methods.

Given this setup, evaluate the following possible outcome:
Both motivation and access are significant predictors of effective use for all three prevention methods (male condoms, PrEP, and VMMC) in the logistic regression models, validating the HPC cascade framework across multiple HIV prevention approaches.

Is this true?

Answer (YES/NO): NO